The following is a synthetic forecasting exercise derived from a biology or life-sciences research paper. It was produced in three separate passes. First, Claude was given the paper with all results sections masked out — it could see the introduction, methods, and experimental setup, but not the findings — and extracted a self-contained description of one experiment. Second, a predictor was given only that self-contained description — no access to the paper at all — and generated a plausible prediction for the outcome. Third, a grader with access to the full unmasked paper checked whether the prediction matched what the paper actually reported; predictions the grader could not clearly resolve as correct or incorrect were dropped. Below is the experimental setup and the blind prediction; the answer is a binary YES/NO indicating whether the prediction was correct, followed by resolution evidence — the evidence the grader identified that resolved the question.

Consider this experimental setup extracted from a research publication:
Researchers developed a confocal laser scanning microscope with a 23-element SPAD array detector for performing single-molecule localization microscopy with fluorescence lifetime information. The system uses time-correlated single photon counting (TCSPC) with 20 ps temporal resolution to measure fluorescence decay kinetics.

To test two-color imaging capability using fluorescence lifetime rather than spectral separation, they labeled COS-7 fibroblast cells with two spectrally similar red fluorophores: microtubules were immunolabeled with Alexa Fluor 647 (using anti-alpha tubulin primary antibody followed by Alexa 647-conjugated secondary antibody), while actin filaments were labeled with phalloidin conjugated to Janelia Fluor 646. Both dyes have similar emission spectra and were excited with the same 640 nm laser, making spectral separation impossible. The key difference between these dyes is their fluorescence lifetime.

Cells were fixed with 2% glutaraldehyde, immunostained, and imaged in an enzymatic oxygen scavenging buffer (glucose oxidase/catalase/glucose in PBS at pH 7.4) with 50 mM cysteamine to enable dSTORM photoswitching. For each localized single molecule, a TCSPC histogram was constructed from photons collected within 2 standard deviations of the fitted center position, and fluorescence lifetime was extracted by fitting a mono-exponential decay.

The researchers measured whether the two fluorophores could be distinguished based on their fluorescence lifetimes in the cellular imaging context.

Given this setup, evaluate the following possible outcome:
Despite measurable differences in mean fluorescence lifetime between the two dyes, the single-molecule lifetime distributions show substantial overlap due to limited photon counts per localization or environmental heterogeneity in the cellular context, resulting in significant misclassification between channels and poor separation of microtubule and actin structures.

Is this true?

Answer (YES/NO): NO